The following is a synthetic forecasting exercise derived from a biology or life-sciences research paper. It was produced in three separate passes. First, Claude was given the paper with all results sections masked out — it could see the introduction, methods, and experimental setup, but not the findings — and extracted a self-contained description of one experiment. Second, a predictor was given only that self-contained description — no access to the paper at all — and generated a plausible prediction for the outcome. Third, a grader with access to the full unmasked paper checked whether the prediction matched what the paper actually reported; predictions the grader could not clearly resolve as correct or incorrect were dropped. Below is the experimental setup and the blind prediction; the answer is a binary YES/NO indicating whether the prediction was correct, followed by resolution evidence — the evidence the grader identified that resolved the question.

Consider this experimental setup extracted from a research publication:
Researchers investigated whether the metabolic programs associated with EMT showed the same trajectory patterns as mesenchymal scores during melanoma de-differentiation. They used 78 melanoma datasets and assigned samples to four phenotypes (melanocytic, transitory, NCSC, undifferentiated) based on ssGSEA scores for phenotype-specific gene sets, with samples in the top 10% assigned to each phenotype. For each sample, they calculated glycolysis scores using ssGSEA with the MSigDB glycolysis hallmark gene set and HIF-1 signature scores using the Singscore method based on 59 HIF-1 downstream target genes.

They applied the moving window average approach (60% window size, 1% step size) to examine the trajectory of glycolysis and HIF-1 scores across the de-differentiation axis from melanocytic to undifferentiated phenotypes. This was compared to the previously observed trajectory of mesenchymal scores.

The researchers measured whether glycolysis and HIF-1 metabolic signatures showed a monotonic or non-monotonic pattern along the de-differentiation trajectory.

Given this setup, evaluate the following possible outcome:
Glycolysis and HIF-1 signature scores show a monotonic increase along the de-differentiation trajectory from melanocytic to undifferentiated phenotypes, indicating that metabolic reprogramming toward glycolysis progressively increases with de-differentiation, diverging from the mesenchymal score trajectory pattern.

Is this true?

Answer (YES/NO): NO